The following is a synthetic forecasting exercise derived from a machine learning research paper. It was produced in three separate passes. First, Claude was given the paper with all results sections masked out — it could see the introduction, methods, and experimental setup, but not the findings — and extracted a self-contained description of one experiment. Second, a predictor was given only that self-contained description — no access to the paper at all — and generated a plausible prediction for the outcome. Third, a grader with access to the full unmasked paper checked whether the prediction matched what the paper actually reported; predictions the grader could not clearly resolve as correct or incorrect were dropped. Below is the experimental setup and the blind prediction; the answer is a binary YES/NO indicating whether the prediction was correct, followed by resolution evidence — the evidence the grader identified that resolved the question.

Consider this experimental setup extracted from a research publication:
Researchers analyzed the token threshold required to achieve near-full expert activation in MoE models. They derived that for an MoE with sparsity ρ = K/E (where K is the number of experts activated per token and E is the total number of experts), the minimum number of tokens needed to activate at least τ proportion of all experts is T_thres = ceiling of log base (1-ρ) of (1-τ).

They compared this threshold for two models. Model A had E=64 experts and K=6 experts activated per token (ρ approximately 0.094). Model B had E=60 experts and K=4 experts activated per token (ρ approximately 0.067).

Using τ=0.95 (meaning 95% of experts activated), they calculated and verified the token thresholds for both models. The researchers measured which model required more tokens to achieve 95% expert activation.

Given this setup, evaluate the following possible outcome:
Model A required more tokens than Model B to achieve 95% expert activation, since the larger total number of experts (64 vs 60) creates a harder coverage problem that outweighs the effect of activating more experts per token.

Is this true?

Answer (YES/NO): NO